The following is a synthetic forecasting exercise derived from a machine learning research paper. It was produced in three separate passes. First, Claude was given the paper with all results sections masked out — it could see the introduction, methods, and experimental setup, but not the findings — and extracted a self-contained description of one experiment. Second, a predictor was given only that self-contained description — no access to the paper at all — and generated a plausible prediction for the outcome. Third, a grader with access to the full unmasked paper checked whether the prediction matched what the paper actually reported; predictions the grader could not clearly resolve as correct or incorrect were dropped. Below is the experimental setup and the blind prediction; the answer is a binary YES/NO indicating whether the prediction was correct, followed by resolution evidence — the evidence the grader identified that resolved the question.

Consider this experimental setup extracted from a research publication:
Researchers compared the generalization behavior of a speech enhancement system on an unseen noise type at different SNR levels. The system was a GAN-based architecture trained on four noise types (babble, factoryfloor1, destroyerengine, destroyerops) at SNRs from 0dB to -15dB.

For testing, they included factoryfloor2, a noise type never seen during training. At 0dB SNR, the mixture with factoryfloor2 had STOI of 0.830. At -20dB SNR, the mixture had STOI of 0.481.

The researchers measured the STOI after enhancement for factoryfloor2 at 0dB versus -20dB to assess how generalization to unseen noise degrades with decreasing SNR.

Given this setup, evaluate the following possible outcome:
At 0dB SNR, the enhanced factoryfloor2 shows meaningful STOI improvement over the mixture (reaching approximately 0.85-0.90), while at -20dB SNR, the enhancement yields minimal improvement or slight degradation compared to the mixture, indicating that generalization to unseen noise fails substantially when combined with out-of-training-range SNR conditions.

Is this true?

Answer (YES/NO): NO